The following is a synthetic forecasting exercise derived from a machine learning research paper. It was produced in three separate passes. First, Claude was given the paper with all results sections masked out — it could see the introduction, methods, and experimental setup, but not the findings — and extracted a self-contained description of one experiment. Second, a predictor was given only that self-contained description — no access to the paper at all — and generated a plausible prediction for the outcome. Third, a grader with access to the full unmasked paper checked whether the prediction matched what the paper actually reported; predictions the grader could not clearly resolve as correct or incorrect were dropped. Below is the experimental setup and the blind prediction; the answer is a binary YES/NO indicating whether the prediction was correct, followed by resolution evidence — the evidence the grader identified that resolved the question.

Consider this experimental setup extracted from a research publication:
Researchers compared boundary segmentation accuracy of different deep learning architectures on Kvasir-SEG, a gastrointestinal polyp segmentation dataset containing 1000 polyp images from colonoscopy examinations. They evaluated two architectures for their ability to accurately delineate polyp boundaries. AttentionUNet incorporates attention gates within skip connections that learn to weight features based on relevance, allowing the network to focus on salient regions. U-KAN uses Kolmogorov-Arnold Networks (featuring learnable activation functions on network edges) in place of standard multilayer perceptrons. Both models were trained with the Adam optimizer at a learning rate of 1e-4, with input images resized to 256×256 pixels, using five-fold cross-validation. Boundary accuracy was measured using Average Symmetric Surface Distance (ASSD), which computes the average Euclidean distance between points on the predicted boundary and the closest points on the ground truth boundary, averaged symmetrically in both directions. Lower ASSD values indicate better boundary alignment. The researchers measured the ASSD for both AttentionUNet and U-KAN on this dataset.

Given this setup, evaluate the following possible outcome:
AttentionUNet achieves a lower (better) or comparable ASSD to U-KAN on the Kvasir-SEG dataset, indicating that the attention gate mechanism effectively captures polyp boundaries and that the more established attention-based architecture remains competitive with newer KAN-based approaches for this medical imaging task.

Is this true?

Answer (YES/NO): YES